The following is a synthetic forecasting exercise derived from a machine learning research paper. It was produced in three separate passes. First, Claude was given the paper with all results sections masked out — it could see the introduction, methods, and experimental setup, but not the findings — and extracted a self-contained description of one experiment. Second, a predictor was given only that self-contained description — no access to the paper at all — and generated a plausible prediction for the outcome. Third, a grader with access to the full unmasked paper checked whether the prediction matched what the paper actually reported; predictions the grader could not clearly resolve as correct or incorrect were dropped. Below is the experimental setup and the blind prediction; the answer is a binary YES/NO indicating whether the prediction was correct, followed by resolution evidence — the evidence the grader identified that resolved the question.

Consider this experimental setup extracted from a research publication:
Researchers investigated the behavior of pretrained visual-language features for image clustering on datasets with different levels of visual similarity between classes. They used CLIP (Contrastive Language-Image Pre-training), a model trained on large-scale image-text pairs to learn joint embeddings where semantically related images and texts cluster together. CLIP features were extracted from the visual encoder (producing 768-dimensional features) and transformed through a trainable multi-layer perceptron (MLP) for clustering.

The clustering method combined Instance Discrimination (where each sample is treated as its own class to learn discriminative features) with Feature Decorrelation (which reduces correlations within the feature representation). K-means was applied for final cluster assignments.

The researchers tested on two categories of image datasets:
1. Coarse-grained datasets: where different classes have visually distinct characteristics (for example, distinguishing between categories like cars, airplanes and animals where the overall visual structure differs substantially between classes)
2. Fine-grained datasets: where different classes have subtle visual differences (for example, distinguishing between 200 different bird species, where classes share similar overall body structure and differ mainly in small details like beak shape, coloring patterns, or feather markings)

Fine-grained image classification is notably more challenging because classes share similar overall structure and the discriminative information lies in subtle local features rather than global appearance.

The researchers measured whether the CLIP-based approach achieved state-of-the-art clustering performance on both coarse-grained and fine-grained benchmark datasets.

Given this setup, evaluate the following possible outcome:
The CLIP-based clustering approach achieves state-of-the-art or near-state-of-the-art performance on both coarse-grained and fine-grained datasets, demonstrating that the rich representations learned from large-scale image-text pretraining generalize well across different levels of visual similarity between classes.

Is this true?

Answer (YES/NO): NO